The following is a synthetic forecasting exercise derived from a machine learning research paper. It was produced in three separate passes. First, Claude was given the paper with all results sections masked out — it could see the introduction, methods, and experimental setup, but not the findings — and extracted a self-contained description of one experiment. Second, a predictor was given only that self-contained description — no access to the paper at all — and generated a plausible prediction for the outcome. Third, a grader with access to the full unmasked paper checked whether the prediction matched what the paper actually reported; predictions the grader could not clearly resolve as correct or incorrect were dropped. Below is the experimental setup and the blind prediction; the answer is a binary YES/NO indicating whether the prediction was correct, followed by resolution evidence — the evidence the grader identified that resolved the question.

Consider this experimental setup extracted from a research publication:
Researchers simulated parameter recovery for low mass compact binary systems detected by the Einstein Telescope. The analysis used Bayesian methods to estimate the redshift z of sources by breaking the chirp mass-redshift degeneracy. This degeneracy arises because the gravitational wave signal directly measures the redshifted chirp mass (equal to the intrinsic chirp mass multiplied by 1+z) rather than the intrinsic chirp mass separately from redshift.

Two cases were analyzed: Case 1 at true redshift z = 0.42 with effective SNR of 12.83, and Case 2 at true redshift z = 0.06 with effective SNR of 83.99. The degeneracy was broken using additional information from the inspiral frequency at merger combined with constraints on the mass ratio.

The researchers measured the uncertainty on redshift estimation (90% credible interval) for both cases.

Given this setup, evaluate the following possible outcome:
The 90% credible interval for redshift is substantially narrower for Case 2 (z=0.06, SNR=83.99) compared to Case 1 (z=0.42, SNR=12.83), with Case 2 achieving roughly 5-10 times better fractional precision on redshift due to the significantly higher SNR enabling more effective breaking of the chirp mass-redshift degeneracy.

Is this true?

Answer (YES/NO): NO